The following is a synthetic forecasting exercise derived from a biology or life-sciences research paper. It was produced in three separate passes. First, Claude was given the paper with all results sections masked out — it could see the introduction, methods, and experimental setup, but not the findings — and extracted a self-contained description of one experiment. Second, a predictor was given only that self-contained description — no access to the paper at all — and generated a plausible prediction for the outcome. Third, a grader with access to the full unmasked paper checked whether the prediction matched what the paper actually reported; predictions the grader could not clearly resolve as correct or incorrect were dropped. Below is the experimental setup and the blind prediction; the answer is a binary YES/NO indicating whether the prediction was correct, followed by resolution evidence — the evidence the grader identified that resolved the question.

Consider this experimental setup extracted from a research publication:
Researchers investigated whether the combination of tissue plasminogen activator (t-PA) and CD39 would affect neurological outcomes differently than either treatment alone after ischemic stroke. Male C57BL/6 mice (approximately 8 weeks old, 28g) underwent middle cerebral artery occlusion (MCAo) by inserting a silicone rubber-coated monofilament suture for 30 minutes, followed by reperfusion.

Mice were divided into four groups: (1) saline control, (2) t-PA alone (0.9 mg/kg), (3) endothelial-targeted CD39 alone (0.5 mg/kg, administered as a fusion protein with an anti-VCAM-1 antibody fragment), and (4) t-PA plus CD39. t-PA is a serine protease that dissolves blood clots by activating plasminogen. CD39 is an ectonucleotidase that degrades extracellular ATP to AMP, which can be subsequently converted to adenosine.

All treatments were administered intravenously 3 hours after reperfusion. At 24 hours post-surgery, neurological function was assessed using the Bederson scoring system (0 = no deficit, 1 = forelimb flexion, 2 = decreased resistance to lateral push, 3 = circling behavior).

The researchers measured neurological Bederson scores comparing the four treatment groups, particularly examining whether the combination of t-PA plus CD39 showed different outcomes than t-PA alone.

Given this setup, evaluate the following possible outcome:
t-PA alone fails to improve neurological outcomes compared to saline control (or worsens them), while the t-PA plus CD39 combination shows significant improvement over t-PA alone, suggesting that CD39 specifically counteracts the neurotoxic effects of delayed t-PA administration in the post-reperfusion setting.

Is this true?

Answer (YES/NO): NO